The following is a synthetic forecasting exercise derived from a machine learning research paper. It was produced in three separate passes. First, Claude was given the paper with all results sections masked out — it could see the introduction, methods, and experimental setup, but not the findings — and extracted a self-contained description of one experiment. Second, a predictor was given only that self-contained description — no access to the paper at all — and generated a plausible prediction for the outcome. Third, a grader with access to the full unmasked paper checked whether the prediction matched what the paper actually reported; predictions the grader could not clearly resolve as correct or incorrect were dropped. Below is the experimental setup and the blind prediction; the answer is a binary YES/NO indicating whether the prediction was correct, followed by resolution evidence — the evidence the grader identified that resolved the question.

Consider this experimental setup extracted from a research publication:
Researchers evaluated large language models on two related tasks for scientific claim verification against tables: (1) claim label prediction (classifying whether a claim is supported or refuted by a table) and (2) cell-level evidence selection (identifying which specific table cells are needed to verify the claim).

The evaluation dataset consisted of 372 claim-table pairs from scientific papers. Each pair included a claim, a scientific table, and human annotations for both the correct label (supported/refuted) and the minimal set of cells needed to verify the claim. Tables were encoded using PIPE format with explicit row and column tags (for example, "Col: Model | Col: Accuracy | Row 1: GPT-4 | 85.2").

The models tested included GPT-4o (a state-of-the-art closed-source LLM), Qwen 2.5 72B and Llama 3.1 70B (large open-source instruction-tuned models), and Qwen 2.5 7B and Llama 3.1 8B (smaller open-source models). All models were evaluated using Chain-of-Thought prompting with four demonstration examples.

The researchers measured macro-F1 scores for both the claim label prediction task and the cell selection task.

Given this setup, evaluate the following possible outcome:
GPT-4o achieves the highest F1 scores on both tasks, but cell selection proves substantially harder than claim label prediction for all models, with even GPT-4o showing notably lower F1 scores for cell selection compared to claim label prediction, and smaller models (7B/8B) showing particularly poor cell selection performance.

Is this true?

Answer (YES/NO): NO